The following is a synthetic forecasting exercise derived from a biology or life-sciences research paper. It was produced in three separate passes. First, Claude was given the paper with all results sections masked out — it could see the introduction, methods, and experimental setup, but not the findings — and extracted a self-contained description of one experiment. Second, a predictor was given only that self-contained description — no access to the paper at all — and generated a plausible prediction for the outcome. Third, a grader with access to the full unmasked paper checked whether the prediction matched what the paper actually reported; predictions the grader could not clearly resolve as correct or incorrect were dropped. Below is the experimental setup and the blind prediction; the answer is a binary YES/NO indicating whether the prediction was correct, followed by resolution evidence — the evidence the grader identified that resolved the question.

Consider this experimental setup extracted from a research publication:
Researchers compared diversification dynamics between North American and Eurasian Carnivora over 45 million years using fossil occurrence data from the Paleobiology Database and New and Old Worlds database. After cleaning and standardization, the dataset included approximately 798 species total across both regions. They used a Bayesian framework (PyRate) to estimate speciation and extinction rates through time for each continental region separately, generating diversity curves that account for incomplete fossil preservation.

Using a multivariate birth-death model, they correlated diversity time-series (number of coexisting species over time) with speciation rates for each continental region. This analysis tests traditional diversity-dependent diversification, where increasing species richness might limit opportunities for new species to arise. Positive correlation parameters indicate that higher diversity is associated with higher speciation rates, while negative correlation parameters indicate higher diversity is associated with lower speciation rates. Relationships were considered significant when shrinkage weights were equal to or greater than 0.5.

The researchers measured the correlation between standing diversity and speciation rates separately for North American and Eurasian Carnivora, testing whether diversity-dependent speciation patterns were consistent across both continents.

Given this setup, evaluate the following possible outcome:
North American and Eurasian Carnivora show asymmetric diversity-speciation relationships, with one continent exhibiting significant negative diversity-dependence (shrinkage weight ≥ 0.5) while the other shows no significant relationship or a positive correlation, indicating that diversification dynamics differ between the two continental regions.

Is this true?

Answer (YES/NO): NO